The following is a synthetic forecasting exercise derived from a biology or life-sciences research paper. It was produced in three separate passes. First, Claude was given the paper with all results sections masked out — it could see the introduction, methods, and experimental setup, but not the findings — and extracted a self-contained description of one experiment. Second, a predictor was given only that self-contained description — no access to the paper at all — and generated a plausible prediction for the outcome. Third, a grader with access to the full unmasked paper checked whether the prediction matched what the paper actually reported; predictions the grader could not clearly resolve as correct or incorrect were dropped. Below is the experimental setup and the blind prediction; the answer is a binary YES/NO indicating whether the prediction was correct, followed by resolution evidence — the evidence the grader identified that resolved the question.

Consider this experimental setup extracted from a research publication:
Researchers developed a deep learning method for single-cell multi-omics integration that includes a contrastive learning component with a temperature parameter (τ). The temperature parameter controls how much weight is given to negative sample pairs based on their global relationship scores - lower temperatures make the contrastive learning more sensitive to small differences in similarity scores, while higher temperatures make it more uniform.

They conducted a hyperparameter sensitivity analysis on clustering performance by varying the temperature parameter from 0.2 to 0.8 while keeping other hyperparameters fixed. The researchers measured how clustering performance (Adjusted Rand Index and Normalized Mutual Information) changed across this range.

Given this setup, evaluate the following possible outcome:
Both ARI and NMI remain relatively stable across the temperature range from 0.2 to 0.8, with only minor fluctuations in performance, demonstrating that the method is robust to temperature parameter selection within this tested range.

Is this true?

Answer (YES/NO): NO